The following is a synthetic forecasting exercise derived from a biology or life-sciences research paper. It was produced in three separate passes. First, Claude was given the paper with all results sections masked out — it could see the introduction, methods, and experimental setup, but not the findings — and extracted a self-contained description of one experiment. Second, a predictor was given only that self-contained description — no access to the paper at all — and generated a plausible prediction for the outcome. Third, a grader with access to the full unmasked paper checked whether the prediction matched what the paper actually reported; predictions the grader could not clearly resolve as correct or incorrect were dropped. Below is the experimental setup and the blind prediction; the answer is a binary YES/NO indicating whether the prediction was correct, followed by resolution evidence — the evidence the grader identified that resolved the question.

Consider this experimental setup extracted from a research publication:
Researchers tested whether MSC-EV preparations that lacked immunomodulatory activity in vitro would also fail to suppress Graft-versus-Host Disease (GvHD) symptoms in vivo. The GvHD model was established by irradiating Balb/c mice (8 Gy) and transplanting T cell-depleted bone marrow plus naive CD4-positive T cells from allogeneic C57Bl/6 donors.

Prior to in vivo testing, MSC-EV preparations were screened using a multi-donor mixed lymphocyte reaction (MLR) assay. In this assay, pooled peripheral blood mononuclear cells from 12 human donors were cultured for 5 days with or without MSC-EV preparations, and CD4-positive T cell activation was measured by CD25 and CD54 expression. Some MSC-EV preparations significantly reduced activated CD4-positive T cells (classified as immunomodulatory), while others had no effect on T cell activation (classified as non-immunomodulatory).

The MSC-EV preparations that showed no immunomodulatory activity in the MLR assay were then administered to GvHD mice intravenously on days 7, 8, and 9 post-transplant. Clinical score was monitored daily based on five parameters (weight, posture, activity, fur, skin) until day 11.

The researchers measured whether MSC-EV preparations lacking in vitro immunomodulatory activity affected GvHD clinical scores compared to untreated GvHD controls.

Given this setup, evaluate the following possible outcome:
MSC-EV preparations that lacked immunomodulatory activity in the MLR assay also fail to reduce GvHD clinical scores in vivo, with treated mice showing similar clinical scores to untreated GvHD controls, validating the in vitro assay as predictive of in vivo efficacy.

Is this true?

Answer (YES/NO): YES